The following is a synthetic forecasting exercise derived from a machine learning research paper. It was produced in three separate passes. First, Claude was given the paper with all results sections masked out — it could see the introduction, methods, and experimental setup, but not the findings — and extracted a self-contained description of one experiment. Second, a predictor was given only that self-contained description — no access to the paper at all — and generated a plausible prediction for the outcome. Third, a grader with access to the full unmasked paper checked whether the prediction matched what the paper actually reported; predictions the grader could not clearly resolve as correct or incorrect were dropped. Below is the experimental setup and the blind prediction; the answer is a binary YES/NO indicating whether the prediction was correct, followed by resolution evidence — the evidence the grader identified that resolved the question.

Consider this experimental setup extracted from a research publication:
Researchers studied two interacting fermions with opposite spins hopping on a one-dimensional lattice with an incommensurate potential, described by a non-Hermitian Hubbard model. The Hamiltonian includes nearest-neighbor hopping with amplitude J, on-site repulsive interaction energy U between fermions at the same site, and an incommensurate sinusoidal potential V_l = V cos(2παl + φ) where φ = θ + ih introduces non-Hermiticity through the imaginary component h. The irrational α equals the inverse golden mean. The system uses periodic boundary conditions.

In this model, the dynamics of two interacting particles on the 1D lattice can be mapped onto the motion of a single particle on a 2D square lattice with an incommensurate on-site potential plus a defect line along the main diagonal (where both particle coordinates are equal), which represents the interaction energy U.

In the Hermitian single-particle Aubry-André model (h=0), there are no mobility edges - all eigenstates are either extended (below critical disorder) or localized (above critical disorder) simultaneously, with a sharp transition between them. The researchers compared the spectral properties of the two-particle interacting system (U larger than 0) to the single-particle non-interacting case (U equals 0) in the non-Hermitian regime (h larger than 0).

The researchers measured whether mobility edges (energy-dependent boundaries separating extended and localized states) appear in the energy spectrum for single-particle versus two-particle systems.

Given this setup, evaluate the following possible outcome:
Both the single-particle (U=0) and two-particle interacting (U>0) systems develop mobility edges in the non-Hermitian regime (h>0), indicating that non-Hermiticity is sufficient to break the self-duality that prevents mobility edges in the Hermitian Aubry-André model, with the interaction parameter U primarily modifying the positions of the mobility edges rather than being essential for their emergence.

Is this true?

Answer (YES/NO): NO